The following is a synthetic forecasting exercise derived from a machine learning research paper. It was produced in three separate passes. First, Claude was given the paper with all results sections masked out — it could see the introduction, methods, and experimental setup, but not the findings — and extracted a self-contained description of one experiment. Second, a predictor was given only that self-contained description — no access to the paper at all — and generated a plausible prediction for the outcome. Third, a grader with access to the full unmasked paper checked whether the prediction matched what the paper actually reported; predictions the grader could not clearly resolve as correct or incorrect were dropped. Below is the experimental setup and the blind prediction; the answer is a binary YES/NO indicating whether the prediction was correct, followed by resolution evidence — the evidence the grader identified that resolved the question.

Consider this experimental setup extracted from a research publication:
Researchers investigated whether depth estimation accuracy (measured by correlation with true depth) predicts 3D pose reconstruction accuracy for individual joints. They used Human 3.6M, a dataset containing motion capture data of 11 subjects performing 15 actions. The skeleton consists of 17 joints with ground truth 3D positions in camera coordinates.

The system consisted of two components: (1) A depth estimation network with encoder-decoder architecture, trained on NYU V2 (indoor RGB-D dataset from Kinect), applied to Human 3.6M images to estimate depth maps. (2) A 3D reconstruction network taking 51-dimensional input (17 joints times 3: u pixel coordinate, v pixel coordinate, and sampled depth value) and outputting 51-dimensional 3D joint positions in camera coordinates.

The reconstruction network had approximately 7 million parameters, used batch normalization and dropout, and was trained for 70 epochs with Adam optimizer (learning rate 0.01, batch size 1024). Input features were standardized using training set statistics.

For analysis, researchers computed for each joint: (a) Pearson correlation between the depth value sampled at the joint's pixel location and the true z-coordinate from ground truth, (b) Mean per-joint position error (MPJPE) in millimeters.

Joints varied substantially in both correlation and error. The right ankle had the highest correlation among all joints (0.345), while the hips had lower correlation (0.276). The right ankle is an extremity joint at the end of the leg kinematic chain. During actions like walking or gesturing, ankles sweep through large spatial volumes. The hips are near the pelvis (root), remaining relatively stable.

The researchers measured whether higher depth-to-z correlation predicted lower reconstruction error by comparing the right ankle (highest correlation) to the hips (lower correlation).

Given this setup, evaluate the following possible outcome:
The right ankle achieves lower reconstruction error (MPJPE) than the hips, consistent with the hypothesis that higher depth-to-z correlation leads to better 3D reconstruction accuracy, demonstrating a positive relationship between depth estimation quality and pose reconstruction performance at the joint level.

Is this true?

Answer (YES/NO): NO